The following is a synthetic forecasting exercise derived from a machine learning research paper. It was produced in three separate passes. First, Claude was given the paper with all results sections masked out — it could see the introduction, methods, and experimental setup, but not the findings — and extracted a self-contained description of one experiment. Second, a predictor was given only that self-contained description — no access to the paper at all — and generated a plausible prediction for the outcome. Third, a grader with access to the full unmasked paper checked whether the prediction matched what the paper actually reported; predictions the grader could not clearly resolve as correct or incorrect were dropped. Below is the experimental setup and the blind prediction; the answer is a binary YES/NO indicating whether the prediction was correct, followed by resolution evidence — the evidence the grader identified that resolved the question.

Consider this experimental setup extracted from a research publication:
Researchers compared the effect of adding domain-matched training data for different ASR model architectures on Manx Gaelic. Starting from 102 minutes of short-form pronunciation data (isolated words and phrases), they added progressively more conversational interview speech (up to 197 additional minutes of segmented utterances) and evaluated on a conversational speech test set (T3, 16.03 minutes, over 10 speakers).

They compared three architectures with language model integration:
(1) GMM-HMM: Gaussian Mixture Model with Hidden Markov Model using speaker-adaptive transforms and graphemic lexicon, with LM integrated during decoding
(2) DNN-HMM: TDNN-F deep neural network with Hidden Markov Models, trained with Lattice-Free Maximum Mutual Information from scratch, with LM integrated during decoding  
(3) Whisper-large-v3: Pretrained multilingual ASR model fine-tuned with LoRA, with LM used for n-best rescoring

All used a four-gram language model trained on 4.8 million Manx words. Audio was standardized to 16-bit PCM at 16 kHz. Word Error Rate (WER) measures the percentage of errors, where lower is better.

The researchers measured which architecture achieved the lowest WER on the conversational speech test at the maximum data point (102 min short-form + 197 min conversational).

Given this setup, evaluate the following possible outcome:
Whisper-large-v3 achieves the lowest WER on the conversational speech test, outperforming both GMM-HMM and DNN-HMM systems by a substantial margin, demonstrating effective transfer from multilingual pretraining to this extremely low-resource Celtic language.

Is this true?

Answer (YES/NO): NO